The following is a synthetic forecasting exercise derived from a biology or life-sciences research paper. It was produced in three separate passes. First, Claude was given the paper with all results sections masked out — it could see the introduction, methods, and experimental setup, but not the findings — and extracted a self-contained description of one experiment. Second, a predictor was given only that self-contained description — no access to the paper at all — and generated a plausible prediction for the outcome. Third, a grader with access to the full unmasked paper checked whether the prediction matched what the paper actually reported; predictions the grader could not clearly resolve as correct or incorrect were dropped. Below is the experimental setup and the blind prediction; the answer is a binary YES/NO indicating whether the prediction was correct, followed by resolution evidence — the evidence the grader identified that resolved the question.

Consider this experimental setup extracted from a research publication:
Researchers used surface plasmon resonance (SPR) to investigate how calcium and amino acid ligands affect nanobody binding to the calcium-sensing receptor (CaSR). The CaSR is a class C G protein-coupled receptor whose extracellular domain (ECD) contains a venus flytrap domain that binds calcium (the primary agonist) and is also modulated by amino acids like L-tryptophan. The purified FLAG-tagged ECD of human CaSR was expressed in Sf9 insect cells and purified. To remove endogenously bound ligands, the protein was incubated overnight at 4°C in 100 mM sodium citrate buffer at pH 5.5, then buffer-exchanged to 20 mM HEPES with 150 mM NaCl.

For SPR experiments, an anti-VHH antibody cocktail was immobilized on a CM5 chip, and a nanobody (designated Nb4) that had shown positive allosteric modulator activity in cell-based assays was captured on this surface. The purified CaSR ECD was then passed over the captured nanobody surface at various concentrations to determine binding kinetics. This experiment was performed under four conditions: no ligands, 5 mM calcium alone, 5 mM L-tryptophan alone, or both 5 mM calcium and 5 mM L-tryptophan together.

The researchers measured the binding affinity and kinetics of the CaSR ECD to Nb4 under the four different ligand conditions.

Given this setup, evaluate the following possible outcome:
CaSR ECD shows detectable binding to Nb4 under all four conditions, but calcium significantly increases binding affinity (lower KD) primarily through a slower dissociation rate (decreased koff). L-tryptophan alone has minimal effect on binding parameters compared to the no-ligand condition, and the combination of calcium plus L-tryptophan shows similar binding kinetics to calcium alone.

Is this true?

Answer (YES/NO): NO